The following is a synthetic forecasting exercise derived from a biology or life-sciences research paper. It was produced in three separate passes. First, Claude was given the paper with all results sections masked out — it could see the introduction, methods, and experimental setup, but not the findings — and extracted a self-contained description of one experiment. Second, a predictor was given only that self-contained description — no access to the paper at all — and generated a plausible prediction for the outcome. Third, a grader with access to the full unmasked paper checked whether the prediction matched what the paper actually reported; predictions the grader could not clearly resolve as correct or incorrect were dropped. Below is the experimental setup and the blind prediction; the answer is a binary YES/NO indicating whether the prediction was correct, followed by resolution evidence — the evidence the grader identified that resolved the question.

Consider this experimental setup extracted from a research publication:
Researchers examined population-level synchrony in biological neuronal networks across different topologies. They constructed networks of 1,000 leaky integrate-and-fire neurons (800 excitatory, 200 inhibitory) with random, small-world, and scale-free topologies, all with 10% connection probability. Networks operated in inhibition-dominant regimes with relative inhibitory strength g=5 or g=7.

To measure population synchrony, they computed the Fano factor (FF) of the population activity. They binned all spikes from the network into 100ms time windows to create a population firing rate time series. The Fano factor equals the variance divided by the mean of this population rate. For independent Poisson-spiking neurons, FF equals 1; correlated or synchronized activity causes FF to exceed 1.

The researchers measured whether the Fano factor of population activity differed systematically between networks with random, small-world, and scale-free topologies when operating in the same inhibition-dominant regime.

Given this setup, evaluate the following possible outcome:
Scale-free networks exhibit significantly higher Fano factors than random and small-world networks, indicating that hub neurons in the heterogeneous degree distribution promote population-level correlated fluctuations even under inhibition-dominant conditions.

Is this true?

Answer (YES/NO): NO